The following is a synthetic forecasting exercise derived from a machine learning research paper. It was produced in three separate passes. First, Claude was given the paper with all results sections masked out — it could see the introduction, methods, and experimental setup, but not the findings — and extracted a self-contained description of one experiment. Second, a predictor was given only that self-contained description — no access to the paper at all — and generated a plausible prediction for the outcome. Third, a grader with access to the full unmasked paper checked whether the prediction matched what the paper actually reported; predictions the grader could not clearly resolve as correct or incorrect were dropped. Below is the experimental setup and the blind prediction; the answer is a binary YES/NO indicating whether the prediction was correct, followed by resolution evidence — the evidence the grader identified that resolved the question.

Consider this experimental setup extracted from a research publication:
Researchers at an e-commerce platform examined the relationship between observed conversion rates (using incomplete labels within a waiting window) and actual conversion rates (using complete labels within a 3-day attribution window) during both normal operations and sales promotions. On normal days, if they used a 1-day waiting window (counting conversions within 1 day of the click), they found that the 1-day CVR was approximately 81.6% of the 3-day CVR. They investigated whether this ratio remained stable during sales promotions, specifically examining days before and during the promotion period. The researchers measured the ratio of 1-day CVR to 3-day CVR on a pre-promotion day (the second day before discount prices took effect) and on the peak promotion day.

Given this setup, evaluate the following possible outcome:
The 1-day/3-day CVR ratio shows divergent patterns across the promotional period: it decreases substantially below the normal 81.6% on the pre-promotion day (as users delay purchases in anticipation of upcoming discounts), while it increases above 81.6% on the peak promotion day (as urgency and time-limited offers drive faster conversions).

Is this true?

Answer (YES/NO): YES